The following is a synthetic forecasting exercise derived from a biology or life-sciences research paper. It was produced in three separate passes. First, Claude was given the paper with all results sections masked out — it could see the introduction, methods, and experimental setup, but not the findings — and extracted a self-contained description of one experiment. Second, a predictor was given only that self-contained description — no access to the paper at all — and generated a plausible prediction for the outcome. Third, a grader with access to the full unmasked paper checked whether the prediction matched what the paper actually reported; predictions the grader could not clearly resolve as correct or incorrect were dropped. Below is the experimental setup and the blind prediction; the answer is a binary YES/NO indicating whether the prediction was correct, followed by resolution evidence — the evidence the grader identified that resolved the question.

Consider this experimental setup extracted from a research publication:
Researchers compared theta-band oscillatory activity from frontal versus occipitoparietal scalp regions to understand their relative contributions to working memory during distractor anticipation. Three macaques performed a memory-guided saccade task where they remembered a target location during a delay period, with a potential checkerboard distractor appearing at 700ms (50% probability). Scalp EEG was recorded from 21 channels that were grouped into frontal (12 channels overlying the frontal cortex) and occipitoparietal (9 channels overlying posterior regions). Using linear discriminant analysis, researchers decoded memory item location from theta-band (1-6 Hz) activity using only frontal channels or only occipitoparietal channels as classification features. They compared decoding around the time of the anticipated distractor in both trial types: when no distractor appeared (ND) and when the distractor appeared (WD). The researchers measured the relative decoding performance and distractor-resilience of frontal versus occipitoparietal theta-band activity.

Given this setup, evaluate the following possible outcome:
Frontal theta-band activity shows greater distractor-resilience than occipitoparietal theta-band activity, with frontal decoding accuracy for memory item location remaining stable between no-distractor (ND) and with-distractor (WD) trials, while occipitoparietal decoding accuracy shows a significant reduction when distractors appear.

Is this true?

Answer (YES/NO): NO